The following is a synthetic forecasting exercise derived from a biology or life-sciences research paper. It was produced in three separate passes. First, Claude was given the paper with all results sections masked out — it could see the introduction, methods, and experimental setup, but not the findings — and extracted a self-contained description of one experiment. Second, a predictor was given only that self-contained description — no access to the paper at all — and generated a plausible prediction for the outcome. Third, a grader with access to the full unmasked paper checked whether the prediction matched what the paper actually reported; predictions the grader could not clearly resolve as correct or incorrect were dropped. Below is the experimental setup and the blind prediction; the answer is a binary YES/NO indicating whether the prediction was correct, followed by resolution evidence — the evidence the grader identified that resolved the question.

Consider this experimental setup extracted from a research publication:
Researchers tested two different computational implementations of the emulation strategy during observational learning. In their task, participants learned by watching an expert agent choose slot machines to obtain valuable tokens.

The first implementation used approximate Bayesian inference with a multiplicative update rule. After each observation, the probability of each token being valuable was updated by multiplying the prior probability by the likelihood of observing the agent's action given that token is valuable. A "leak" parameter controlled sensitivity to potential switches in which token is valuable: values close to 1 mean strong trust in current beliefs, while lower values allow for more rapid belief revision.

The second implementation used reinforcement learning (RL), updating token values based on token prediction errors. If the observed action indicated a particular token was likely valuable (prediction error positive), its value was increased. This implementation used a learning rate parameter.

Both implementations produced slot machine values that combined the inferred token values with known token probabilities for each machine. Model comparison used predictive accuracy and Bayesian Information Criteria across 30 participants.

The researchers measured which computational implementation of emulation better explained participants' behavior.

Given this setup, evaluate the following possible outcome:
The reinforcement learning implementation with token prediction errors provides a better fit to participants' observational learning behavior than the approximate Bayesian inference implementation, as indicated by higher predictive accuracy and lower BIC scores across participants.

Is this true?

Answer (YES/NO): NO